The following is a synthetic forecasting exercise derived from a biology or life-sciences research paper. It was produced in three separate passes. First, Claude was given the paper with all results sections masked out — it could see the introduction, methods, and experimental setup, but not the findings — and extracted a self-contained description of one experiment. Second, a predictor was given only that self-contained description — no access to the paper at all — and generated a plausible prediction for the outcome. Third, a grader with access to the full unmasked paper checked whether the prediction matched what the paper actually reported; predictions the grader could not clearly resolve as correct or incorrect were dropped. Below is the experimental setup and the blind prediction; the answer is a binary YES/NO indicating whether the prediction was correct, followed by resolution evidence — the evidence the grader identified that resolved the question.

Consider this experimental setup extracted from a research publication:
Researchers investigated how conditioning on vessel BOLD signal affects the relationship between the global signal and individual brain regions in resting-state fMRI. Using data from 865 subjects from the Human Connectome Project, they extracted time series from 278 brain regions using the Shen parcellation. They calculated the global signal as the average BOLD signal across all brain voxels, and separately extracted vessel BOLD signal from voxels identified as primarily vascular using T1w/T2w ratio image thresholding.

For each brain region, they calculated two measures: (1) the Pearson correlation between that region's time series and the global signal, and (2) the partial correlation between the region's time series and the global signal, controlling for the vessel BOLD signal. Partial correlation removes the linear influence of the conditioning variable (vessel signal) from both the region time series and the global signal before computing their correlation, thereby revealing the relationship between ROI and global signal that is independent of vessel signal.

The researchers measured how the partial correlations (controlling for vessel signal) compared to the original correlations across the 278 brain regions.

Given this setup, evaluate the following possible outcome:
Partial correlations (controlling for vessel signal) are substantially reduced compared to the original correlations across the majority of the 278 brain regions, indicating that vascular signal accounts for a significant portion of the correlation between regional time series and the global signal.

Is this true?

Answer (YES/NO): YES